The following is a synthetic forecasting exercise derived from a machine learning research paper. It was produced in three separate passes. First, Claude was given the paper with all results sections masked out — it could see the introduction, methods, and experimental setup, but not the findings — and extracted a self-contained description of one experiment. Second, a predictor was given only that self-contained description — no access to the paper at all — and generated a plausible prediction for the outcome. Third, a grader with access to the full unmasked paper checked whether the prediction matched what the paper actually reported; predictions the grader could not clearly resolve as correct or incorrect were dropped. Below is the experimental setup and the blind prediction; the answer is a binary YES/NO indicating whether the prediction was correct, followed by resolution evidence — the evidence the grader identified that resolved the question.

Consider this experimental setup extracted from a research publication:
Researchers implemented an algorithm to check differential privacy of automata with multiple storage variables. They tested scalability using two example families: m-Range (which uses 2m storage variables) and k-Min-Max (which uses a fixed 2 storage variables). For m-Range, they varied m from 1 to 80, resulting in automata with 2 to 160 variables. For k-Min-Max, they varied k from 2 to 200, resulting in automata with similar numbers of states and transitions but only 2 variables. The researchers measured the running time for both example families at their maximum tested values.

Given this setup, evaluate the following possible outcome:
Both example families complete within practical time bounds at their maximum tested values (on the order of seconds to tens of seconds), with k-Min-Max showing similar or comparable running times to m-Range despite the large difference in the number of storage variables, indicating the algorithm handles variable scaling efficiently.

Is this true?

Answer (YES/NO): NO